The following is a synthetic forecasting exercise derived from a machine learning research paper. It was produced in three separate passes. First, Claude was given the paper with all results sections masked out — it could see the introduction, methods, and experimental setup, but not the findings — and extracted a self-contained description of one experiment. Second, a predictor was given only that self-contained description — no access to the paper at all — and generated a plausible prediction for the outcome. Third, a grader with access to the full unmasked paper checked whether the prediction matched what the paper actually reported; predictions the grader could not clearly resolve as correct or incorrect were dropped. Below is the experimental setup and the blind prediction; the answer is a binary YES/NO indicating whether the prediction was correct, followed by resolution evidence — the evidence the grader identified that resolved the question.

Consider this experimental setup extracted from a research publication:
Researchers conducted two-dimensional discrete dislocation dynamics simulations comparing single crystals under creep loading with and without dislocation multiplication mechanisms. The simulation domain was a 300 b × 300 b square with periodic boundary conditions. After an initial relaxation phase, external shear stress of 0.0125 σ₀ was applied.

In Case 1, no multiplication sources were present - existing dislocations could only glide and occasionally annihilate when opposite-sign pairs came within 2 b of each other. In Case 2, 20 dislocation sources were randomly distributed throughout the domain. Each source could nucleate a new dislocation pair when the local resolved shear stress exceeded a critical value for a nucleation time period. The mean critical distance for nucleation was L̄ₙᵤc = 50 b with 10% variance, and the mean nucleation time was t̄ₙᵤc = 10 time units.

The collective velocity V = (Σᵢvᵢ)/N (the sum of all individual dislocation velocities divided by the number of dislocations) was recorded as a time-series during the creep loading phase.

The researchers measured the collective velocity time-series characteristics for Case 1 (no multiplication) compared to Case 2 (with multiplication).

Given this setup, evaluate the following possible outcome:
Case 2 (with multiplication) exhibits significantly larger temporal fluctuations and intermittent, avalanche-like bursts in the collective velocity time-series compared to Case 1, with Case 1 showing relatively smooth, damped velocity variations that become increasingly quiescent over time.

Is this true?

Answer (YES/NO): YES